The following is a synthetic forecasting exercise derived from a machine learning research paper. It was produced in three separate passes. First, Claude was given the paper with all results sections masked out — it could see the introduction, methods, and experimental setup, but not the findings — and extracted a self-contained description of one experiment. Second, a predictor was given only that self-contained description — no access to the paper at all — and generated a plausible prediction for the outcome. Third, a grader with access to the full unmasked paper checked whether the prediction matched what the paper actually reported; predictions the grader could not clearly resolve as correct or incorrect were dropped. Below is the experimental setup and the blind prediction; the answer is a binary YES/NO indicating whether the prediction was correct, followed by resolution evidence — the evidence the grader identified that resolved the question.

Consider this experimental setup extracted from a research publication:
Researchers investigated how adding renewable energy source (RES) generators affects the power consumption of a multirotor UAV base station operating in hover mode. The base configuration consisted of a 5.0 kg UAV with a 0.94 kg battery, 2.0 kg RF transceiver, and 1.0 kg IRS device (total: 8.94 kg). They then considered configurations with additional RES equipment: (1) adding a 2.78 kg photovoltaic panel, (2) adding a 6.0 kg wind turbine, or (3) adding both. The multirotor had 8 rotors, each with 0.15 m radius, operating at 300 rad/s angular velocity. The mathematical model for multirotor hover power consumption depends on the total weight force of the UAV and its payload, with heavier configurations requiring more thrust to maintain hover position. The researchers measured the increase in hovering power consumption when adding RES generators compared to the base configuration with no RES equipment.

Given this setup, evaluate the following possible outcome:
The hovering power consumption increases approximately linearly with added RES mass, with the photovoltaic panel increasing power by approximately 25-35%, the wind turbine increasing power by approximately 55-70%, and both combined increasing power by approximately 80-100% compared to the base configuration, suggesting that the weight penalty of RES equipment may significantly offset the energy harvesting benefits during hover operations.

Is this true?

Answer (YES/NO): YES